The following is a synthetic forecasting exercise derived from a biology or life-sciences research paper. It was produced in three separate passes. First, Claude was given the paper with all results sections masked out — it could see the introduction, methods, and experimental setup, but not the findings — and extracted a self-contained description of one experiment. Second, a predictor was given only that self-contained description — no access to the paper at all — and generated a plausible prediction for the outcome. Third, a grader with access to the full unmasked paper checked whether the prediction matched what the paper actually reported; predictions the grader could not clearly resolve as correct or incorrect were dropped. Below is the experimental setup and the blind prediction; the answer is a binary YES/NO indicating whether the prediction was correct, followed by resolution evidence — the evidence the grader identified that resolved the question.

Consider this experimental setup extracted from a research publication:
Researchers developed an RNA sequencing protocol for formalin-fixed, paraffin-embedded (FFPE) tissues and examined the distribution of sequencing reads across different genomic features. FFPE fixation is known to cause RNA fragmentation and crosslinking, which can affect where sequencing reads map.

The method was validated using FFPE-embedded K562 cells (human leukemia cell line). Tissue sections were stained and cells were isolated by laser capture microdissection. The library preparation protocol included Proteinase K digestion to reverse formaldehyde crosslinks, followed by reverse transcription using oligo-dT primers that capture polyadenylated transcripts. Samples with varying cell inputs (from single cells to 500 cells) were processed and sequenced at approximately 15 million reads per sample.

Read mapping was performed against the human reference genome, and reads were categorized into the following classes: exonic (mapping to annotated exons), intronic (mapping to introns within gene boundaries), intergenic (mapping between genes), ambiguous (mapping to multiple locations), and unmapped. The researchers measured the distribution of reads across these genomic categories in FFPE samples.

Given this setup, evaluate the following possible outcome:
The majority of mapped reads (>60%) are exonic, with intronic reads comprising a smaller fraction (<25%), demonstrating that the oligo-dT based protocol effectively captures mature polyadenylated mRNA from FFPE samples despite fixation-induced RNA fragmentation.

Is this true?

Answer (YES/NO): NO